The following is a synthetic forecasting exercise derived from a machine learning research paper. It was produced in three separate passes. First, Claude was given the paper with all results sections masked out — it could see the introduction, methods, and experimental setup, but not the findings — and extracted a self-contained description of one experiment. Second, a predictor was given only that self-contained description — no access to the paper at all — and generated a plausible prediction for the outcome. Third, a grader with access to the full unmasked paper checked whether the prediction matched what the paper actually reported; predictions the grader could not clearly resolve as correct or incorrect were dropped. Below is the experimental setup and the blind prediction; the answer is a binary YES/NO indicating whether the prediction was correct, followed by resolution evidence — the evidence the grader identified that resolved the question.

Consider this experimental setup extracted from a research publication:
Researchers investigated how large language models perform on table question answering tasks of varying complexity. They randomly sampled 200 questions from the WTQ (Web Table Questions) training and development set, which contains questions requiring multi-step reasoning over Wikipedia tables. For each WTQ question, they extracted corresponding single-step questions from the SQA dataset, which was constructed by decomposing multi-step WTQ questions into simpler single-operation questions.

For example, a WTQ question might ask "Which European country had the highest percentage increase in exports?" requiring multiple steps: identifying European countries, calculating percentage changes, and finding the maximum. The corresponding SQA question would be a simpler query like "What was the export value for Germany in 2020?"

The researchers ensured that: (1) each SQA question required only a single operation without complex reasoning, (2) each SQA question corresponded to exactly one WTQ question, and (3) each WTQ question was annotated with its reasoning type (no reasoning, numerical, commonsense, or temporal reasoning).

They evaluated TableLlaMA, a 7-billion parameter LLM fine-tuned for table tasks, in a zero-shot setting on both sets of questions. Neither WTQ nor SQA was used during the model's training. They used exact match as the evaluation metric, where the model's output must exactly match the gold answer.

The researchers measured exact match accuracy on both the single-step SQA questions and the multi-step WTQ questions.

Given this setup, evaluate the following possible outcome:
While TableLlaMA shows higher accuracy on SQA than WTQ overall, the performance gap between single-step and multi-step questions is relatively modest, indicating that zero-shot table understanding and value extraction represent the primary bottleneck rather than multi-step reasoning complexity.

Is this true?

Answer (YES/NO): NO